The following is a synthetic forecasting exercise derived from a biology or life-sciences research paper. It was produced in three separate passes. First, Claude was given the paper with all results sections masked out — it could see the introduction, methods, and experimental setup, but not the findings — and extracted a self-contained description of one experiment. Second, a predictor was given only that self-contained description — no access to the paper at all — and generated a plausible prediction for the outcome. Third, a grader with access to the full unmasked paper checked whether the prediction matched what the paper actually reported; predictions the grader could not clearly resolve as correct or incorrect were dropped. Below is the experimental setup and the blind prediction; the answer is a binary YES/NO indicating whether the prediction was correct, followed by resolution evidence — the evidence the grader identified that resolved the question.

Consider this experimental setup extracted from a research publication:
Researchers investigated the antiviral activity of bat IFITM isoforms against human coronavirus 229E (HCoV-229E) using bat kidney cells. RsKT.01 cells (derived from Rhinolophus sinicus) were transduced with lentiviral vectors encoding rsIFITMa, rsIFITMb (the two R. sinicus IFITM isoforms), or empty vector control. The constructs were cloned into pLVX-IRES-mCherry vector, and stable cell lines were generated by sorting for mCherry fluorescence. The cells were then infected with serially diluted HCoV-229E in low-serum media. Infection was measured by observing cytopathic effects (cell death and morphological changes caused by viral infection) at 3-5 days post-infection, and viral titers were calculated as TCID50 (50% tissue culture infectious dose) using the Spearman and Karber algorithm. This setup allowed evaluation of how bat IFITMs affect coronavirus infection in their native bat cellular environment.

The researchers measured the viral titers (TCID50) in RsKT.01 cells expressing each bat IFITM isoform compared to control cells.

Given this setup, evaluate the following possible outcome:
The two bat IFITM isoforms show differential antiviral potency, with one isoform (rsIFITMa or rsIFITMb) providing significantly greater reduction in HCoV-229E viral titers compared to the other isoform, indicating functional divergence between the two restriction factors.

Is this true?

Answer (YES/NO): YES